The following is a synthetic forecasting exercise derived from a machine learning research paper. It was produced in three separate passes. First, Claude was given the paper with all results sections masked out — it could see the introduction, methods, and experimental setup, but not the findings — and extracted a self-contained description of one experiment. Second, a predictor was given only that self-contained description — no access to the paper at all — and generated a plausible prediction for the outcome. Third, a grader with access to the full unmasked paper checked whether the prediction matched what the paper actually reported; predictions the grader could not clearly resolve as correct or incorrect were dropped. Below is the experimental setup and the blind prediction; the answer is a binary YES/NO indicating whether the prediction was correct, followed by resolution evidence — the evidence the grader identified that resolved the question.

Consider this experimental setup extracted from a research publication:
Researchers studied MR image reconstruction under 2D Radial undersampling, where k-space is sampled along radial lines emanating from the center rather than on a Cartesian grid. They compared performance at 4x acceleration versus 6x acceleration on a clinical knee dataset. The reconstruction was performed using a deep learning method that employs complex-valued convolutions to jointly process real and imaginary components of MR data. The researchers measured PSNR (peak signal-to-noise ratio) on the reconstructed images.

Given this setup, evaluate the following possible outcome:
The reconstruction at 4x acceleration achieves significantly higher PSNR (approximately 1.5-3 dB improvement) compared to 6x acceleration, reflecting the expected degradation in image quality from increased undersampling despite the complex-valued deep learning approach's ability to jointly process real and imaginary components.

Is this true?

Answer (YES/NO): YES